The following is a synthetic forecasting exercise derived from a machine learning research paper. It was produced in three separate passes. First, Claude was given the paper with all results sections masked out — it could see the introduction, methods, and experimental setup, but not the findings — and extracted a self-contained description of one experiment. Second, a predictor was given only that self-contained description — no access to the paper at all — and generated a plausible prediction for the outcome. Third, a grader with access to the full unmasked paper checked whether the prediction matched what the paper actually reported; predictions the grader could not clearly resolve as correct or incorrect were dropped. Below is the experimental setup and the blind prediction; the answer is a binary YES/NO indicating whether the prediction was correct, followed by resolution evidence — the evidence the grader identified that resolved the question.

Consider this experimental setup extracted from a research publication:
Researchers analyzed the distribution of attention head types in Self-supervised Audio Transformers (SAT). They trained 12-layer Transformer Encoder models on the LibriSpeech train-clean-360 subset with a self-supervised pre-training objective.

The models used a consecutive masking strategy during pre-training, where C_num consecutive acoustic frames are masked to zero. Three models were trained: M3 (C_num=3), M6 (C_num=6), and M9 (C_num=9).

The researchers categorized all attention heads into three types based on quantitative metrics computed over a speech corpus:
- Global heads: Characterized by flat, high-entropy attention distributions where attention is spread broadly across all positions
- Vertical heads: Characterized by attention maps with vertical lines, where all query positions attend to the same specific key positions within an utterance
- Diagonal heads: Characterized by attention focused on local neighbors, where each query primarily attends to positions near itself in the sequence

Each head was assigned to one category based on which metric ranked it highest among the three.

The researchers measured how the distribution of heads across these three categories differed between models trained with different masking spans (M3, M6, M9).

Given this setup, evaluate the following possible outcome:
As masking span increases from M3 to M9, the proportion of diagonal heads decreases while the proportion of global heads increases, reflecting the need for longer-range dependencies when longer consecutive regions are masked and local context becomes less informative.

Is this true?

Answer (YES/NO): YES